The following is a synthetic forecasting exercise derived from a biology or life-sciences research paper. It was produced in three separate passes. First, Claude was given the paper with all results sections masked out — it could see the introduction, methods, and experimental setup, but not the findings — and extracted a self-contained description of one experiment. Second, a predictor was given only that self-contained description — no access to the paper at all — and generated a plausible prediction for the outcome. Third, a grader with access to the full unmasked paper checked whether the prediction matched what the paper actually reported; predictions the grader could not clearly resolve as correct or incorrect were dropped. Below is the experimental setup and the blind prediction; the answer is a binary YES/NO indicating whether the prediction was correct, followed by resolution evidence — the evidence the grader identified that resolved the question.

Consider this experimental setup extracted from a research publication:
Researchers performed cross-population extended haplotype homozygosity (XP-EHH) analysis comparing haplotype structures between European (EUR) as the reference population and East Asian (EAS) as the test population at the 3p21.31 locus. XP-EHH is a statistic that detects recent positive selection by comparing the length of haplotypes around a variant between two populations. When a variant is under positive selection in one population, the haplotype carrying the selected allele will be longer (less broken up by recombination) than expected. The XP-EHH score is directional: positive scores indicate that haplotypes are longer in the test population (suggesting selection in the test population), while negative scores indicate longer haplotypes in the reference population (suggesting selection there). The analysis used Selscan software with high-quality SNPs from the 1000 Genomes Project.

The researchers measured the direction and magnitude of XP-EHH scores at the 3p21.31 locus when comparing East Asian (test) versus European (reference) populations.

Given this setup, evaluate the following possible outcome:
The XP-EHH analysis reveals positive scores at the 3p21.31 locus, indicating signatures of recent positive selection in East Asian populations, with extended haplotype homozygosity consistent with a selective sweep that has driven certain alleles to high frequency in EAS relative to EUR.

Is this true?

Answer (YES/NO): YES